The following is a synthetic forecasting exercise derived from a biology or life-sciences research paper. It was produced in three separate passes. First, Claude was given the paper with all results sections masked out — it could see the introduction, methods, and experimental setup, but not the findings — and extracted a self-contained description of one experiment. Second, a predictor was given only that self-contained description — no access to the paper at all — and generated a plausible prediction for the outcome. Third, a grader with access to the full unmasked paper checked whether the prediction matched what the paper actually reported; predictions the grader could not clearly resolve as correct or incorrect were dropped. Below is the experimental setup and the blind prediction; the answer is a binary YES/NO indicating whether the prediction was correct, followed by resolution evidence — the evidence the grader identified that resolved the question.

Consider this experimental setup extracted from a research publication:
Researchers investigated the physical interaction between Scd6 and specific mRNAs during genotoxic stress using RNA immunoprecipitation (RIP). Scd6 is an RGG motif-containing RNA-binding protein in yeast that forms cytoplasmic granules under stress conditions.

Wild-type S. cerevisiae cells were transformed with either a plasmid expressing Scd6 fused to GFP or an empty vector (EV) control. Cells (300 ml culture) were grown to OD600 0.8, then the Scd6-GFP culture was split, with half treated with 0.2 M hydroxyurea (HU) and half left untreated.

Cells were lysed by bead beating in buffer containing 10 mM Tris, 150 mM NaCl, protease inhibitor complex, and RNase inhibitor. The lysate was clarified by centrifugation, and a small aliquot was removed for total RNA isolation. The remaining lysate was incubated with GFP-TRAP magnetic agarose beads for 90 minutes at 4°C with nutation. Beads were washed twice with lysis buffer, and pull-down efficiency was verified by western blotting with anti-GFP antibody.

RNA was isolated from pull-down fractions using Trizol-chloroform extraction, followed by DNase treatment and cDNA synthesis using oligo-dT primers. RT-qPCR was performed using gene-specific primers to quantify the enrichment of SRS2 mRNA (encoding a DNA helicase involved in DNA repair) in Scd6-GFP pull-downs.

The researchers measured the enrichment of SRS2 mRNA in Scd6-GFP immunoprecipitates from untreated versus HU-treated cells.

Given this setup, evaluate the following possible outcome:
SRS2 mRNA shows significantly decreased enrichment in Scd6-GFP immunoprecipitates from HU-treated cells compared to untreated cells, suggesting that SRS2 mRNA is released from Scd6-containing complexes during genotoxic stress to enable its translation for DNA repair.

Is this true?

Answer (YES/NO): NO